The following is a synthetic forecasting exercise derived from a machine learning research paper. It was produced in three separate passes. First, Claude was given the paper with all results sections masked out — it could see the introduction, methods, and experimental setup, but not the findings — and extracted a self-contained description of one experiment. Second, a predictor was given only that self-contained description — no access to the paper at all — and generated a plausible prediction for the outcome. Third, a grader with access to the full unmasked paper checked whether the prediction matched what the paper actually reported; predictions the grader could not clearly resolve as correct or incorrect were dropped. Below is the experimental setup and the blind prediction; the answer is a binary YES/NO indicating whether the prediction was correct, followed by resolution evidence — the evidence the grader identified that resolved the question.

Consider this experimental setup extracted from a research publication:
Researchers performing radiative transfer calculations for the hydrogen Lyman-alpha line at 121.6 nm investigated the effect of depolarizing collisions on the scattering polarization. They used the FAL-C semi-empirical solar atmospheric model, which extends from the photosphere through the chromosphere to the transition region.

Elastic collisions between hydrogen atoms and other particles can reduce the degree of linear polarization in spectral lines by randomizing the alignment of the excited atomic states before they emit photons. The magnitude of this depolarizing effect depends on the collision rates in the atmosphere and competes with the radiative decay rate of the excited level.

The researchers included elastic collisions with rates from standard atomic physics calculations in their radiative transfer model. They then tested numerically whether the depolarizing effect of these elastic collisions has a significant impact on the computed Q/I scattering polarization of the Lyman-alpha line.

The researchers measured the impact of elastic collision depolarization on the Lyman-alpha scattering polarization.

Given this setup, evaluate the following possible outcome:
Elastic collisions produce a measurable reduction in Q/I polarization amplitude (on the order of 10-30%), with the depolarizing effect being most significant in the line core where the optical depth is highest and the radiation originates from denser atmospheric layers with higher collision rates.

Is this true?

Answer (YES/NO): NO